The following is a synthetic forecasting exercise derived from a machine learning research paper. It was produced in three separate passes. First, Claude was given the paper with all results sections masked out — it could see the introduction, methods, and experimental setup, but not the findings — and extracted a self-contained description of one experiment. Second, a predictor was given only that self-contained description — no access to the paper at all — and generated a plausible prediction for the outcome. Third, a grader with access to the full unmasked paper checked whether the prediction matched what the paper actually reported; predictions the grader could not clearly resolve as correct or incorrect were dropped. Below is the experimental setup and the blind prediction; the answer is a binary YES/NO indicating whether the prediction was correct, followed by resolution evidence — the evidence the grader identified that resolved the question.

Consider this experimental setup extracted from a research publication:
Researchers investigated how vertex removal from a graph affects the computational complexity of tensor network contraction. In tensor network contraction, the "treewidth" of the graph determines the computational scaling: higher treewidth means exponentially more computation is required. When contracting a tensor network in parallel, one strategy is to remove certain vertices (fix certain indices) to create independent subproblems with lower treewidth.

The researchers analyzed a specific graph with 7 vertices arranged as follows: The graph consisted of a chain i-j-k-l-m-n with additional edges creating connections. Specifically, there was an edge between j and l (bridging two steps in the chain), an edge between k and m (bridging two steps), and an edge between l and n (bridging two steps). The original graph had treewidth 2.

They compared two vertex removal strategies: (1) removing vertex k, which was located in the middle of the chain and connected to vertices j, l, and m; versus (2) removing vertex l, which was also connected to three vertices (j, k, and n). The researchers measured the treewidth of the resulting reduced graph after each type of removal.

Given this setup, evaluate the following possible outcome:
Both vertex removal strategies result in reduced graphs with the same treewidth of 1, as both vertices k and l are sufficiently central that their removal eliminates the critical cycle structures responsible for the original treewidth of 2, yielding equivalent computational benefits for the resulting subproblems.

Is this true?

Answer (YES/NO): NO